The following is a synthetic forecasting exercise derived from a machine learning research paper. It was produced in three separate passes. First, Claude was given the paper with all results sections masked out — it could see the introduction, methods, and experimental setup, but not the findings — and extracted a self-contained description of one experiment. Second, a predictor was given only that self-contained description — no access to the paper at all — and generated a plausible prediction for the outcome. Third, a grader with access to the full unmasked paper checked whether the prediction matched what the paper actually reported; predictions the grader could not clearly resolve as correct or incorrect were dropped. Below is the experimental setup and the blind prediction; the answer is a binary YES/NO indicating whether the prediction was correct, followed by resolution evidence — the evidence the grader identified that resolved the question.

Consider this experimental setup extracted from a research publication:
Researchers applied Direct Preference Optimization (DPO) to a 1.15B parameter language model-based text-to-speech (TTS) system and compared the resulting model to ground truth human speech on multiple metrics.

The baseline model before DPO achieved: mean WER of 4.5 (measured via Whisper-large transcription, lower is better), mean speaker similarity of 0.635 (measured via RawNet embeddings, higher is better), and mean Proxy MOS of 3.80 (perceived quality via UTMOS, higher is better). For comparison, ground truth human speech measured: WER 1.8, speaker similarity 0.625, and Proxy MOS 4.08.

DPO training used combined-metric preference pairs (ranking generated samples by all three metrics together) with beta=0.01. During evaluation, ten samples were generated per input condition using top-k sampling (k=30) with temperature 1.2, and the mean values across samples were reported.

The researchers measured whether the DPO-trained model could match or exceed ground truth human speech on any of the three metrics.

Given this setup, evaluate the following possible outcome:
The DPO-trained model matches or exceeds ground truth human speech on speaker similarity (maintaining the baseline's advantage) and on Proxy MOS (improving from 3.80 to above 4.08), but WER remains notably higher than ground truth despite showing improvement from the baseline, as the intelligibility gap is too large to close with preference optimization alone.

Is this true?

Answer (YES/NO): YES